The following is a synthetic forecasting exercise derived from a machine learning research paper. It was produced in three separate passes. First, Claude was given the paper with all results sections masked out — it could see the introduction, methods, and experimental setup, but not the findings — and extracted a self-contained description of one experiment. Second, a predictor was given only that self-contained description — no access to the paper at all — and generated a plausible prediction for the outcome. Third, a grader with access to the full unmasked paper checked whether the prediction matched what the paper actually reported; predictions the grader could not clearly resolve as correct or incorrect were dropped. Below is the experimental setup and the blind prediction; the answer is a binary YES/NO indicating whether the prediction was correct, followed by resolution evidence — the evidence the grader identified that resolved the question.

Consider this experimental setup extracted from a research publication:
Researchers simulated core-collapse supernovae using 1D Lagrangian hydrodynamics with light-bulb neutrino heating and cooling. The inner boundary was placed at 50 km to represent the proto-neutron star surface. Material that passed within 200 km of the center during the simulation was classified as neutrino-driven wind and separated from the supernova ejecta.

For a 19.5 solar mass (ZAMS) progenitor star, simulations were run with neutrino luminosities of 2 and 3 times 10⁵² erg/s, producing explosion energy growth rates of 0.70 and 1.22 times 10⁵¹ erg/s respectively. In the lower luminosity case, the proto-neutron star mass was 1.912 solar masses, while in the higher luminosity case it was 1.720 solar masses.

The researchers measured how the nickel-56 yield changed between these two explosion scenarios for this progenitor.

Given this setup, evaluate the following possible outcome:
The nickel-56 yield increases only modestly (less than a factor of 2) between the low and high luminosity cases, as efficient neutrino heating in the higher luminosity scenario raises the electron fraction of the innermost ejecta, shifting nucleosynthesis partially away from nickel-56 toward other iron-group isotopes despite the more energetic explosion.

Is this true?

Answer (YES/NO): NO